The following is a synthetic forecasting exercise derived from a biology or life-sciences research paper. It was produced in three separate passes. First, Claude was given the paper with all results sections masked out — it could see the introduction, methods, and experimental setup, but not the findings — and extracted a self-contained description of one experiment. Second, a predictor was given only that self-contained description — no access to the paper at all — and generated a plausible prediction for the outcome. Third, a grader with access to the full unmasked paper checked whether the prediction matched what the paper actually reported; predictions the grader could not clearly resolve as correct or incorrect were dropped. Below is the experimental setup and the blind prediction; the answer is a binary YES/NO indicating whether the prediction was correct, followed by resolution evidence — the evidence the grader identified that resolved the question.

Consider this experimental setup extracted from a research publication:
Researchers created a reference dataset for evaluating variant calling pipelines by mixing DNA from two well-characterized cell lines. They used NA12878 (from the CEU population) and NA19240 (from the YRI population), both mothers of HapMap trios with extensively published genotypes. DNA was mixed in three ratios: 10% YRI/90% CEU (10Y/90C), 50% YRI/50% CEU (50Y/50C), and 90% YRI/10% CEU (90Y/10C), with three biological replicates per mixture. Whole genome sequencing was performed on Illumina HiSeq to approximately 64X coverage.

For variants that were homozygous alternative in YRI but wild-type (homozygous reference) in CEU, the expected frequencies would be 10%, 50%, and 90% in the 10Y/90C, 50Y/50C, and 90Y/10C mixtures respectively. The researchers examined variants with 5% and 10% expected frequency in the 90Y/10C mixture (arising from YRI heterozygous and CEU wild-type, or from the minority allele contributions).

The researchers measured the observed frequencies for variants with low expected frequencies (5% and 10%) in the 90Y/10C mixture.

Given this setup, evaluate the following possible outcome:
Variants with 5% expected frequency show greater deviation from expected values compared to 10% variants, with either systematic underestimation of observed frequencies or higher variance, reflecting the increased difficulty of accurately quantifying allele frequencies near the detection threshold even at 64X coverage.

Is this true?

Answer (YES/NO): NO